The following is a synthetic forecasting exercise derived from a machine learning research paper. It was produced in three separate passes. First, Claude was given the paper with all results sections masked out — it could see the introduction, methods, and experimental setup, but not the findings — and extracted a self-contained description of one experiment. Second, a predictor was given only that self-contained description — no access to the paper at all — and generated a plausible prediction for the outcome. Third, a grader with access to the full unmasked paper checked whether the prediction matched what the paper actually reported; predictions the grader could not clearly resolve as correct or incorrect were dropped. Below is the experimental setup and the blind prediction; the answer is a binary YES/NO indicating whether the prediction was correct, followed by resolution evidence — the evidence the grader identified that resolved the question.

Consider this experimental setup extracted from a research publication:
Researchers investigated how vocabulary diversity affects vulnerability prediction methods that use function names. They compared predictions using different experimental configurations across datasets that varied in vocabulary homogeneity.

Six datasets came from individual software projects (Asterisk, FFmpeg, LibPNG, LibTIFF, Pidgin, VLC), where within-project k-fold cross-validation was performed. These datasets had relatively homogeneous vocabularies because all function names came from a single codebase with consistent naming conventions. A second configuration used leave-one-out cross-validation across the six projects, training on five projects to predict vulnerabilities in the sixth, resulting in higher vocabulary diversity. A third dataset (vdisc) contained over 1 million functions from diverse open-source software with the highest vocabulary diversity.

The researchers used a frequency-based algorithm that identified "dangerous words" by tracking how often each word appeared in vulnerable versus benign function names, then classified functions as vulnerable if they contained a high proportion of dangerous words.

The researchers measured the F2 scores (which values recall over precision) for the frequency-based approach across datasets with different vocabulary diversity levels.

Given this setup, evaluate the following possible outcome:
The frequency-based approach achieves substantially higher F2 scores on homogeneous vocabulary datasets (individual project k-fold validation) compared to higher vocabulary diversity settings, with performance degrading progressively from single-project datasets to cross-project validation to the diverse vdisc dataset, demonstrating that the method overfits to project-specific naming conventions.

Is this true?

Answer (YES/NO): NO